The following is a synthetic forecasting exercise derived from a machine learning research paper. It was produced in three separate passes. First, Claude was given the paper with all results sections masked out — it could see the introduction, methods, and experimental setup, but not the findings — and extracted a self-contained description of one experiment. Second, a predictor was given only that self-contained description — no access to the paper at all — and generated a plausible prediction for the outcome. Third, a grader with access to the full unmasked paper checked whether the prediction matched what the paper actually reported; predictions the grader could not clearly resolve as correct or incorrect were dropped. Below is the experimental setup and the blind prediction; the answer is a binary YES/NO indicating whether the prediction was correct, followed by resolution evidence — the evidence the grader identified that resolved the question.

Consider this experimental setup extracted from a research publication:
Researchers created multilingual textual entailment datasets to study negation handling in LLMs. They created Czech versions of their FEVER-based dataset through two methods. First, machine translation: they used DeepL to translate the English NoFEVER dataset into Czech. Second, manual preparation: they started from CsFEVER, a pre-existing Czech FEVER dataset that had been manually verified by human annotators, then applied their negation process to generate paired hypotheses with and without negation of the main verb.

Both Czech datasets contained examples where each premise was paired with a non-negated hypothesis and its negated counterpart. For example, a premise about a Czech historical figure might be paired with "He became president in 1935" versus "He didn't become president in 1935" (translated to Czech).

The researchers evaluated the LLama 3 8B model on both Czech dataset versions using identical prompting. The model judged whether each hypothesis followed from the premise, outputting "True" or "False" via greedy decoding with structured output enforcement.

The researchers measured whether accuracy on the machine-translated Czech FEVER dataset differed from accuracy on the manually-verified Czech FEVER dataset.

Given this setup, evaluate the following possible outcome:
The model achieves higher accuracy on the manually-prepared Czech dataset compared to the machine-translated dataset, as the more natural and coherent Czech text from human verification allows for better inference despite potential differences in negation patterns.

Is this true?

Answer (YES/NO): NO